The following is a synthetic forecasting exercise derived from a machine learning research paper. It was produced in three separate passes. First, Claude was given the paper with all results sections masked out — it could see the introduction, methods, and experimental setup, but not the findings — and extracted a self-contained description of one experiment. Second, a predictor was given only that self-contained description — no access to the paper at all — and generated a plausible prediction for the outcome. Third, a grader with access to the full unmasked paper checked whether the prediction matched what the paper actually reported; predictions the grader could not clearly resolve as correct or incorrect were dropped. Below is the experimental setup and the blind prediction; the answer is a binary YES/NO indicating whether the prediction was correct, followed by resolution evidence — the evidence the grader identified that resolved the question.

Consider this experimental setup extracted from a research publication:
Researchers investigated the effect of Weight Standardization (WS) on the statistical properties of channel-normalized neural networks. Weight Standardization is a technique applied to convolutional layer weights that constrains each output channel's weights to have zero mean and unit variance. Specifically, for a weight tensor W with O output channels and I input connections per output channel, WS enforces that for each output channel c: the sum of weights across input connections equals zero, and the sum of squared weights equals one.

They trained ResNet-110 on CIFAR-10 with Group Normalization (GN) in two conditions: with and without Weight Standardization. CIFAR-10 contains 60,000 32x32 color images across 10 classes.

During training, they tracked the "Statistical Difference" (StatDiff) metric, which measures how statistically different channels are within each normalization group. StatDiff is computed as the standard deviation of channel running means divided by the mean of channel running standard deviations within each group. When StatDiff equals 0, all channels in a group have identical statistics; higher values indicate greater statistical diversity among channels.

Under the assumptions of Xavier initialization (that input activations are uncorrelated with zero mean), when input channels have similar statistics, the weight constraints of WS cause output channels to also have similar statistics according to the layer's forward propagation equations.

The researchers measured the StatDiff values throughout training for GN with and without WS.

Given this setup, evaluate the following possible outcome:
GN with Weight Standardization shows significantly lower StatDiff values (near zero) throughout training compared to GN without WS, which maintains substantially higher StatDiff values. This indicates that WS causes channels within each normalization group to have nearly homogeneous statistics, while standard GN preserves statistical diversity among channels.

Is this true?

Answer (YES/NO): YES